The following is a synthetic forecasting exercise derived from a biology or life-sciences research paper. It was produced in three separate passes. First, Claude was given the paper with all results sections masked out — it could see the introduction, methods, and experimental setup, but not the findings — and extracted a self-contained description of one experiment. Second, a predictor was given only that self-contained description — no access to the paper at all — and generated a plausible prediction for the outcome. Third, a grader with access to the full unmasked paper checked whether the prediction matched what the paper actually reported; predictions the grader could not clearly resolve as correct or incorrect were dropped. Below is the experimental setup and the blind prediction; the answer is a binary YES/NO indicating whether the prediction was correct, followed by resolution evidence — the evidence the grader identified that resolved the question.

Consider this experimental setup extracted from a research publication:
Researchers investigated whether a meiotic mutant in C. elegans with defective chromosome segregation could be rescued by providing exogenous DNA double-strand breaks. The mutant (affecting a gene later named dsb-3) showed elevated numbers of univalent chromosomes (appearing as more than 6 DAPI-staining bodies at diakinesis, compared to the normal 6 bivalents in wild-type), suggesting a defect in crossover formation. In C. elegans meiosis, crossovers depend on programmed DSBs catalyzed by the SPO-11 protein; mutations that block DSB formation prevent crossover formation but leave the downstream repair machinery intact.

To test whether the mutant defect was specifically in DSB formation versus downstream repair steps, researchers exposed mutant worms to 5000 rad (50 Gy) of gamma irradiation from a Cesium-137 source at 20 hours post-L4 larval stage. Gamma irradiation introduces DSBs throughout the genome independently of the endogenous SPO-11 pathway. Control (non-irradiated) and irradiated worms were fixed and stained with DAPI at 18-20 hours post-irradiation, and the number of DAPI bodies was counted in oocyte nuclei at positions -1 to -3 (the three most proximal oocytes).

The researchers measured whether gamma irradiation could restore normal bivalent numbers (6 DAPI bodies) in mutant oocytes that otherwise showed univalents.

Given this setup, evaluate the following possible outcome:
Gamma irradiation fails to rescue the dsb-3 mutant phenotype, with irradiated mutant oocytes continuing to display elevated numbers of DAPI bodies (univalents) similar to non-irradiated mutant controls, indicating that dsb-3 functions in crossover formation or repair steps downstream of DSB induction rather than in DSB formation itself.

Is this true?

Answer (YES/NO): NO